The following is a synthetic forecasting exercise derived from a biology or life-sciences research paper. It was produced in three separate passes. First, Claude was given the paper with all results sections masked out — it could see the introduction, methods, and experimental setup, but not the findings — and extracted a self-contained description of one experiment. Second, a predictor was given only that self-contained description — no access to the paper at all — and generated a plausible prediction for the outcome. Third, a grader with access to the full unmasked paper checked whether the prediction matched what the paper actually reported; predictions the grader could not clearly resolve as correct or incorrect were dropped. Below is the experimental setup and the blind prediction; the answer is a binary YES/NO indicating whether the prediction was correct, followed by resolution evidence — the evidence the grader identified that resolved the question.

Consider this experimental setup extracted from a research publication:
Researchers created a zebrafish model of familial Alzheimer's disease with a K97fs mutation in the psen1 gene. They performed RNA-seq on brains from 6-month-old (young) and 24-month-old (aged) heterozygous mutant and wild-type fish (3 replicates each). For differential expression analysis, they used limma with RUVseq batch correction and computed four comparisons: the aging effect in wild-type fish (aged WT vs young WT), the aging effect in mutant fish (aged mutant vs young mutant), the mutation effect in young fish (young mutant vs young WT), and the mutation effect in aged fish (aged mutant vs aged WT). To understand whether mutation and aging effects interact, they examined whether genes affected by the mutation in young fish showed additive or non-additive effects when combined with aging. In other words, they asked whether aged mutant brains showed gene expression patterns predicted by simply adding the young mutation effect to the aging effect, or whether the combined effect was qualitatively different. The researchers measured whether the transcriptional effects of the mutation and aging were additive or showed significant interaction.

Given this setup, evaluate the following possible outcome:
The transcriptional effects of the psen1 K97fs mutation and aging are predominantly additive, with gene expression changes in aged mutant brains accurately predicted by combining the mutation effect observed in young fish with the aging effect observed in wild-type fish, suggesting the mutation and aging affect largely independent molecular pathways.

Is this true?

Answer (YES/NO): NO